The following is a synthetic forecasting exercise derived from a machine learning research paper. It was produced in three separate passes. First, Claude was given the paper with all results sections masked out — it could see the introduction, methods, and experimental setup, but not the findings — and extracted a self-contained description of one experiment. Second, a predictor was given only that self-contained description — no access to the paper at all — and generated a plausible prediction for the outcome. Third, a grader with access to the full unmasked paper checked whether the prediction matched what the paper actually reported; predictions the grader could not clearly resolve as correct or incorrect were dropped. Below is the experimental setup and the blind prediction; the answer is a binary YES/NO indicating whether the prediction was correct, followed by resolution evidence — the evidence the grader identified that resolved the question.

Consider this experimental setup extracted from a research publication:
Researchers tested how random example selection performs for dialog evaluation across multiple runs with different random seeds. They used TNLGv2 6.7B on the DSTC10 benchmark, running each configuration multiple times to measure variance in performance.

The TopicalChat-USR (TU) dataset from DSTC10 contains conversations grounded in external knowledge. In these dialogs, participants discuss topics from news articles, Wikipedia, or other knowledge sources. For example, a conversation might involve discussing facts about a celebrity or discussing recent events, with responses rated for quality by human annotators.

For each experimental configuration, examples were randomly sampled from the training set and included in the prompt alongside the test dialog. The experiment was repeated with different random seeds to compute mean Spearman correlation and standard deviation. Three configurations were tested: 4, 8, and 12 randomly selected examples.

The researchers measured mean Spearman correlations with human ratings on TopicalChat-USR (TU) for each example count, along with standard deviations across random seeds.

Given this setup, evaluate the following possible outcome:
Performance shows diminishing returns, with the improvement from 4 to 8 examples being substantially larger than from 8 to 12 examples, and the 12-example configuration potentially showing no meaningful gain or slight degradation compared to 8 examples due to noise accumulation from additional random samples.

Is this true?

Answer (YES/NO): NO